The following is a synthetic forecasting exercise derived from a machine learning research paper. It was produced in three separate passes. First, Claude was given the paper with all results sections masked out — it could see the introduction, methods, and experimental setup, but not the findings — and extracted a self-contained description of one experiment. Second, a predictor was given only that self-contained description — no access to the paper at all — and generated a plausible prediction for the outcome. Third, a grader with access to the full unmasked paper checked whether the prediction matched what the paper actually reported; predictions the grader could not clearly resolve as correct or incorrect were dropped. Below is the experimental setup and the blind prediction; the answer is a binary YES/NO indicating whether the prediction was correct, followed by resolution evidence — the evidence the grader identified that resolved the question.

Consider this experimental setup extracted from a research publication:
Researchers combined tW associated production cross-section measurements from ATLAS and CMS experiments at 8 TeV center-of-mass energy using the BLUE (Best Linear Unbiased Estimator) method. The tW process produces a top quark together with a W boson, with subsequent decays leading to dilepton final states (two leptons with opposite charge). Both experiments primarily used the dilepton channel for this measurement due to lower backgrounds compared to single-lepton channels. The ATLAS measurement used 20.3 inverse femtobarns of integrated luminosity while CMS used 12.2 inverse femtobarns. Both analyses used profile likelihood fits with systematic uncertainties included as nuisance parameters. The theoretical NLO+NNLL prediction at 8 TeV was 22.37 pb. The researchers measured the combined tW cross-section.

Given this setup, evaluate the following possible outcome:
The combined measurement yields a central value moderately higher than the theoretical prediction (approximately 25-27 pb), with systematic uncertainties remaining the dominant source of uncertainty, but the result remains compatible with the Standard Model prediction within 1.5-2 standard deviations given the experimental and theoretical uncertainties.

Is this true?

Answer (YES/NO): NO